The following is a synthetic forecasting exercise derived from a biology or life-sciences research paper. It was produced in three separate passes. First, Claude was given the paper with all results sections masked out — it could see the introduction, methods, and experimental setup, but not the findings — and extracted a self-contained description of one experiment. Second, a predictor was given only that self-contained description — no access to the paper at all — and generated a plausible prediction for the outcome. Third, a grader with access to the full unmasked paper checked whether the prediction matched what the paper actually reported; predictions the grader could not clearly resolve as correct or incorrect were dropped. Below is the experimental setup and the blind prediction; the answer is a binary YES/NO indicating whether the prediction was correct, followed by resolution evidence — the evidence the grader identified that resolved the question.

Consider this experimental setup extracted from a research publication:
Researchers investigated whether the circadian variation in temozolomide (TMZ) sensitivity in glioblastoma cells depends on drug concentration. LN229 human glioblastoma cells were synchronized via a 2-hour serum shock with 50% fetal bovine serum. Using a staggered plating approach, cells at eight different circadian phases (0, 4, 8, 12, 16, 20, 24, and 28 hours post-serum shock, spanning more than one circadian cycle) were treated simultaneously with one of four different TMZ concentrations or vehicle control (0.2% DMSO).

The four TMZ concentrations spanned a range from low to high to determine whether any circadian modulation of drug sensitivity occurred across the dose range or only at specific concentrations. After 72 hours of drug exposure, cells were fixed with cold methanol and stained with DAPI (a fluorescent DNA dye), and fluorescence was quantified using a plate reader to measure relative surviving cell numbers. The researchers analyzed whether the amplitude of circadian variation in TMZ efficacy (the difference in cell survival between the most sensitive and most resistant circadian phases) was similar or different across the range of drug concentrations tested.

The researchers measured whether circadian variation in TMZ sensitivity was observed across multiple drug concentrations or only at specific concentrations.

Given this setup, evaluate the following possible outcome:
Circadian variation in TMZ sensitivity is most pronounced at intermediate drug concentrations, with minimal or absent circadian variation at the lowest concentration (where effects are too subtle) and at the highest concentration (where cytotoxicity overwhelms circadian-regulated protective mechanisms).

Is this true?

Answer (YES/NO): YES